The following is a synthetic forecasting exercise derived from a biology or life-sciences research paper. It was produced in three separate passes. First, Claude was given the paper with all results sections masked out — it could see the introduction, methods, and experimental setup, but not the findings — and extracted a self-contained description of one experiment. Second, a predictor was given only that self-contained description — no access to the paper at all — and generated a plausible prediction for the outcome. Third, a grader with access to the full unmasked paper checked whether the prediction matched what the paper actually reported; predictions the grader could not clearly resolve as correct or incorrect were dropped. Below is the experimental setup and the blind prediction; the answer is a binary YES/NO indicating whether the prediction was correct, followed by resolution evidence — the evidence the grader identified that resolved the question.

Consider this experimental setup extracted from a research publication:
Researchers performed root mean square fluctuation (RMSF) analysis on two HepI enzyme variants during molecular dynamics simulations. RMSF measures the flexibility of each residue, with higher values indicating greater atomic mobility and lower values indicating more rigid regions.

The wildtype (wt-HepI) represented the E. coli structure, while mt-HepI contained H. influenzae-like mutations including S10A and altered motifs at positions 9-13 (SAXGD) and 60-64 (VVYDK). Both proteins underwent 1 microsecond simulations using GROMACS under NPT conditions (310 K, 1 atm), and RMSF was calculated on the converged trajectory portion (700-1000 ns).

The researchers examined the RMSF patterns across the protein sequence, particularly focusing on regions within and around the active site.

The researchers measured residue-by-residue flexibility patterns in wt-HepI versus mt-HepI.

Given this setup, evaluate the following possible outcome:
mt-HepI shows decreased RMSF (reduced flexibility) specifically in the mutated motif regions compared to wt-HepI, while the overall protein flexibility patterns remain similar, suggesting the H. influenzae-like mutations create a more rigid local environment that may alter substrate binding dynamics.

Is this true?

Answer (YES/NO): NO